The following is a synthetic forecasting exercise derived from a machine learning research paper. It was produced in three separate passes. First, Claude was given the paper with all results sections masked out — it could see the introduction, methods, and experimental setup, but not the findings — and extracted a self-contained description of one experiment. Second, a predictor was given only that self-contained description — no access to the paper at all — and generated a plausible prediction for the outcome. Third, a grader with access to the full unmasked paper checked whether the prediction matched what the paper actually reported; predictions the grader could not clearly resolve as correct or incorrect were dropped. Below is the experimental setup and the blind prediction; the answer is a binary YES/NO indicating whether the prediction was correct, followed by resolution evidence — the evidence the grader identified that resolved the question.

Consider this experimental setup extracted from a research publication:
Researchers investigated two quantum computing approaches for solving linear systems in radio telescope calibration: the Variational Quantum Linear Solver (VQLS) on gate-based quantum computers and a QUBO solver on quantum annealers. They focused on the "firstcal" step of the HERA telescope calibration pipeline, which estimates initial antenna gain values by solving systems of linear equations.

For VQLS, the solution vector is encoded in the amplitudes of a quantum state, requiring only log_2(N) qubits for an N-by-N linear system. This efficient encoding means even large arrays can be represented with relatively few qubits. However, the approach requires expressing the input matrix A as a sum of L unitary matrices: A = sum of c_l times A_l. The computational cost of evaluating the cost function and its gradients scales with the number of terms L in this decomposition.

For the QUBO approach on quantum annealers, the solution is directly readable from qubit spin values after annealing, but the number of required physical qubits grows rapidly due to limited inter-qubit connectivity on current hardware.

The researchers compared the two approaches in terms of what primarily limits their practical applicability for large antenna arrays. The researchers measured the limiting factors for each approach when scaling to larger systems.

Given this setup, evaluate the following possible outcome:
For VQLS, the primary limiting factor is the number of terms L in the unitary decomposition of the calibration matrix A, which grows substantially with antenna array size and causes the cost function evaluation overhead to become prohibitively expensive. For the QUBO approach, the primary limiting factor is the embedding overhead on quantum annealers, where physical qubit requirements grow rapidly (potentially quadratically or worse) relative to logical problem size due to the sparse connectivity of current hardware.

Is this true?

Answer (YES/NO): YES